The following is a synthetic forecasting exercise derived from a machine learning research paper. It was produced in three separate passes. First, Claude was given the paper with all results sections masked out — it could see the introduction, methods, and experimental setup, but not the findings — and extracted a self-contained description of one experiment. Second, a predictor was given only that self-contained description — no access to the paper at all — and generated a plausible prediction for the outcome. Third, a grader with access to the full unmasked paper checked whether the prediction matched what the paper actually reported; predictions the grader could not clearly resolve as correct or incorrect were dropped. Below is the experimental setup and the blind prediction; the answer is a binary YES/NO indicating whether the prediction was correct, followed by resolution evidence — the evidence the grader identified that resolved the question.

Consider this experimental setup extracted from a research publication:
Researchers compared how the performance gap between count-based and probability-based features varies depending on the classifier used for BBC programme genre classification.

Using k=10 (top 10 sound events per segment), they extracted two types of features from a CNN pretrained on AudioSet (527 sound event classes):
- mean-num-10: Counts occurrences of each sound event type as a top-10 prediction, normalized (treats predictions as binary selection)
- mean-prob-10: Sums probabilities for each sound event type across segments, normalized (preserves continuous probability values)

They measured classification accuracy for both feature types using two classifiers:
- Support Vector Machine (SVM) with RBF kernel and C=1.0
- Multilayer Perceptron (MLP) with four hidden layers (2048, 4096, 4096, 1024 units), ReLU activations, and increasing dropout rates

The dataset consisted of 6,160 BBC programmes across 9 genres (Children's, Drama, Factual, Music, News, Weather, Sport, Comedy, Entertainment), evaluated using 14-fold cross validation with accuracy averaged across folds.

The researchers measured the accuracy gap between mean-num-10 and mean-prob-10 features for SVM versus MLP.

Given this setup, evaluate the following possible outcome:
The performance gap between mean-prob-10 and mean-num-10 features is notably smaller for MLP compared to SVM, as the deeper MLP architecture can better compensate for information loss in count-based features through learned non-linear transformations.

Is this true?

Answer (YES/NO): YES